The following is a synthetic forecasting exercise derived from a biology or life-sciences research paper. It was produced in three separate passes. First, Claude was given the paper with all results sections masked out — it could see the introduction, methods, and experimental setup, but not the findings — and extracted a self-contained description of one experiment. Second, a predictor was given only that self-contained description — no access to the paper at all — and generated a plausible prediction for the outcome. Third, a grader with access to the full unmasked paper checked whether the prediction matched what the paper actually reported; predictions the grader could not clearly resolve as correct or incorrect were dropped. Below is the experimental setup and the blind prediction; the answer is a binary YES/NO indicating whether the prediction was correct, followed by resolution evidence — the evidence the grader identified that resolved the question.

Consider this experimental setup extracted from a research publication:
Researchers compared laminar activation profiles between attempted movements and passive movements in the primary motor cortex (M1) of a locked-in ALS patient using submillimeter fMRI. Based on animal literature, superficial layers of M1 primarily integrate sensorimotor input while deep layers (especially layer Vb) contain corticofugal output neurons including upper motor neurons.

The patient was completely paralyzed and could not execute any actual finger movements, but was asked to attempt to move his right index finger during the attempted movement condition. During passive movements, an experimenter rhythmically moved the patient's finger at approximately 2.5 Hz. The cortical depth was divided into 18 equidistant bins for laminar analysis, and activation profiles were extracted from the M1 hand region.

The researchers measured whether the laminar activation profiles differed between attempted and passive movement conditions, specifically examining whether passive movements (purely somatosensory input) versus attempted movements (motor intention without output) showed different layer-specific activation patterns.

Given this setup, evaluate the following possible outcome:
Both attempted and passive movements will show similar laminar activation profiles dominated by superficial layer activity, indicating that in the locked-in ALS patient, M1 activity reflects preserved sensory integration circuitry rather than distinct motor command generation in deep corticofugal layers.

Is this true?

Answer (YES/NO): NO